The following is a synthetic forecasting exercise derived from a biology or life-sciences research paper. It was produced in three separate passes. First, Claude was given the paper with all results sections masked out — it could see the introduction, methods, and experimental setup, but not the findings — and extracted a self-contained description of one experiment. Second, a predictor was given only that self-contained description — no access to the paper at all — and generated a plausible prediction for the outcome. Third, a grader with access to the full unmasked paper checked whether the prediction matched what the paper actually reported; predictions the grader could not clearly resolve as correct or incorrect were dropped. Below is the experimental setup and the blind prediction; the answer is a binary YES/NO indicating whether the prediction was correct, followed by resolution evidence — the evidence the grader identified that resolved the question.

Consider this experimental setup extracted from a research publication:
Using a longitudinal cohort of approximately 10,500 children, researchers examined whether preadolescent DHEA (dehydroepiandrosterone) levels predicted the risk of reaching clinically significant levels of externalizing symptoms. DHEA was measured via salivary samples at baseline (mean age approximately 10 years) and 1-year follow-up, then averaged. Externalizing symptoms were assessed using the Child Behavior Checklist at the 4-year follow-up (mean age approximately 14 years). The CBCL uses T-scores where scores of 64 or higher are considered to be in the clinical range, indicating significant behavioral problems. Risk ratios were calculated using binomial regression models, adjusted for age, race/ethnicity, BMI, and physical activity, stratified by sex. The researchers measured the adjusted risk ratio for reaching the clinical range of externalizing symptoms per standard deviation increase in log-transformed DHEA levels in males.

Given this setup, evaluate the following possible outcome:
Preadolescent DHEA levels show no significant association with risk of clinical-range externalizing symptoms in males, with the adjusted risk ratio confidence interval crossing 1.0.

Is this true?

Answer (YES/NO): NO